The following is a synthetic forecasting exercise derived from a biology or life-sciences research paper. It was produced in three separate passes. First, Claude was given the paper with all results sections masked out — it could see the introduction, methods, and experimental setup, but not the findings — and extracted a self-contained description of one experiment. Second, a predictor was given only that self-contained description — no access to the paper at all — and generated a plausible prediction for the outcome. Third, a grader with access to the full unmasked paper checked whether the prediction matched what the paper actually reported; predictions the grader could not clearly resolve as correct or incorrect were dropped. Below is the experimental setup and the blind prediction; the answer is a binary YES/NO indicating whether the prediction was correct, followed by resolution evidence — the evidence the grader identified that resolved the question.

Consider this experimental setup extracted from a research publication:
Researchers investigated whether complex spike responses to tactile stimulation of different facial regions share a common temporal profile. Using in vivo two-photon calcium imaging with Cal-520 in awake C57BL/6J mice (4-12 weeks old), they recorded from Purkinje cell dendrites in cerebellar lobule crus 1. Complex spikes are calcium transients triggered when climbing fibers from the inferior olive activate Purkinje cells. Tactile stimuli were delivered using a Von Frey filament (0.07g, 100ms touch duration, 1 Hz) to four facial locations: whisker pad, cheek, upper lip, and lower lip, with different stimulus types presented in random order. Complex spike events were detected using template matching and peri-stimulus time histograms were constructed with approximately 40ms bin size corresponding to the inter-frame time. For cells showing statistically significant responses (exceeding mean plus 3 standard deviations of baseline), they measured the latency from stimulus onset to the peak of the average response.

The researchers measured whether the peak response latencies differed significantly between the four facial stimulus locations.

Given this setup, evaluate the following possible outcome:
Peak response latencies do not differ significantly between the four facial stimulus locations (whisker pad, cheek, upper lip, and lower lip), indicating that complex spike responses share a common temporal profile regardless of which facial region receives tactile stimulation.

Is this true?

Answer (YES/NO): YES